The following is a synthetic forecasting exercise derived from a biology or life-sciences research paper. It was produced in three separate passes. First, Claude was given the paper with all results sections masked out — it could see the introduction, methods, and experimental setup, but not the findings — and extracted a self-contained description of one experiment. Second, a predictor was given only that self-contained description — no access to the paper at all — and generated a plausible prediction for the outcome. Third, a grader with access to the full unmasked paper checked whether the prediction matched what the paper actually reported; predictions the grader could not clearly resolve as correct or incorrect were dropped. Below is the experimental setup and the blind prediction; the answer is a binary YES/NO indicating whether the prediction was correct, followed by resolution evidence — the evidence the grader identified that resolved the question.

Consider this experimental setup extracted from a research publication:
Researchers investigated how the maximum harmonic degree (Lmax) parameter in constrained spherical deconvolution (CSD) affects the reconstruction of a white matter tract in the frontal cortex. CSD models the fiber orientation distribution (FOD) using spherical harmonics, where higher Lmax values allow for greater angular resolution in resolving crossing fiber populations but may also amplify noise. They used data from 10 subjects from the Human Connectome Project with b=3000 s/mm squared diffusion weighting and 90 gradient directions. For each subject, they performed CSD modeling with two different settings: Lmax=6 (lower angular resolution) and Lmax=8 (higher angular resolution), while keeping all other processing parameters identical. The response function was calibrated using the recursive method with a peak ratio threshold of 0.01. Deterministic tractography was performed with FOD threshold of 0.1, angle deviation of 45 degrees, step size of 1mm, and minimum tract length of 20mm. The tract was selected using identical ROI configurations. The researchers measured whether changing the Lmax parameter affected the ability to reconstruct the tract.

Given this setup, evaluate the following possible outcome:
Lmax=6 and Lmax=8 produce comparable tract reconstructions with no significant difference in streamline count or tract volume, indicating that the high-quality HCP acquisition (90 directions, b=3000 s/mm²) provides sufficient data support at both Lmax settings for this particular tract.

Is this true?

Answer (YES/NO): NO